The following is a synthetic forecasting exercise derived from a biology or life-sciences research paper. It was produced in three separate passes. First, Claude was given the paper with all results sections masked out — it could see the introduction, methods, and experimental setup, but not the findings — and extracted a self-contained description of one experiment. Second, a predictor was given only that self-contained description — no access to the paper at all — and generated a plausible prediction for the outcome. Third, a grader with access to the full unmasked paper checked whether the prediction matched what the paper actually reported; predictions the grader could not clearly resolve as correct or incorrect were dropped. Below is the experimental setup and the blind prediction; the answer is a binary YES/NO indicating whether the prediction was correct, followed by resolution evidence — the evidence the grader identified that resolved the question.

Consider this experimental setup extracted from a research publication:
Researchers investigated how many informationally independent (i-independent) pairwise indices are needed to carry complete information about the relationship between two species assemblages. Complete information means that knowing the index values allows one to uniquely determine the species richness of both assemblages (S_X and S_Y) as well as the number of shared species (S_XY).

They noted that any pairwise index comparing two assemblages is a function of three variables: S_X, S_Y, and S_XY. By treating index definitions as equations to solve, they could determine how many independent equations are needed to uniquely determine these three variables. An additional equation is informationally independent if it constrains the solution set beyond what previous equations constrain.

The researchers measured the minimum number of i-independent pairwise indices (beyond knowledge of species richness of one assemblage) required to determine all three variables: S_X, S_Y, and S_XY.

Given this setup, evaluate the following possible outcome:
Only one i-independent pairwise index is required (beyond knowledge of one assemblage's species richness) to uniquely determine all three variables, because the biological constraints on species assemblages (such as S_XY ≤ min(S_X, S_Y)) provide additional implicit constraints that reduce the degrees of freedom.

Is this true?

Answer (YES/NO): NO